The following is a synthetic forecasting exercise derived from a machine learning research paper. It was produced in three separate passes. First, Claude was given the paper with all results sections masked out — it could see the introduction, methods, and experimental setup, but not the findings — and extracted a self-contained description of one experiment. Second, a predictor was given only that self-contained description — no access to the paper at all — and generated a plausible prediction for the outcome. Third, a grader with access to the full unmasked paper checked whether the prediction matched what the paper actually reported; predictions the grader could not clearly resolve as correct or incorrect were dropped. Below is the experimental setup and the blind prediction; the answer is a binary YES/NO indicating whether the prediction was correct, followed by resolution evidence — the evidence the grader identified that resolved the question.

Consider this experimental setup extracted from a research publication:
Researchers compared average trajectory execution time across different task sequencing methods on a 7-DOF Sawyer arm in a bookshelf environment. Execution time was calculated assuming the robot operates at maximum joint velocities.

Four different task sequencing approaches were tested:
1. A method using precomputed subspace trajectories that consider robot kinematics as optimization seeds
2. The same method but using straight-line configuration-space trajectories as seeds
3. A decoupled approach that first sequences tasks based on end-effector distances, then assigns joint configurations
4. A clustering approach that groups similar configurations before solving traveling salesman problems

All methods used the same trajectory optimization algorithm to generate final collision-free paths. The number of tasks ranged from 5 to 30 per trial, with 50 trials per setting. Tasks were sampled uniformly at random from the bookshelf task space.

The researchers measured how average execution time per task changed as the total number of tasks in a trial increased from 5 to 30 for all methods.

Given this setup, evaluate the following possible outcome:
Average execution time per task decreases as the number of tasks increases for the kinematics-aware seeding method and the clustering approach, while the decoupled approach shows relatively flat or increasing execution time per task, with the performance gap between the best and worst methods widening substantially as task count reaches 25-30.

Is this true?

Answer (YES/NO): NO